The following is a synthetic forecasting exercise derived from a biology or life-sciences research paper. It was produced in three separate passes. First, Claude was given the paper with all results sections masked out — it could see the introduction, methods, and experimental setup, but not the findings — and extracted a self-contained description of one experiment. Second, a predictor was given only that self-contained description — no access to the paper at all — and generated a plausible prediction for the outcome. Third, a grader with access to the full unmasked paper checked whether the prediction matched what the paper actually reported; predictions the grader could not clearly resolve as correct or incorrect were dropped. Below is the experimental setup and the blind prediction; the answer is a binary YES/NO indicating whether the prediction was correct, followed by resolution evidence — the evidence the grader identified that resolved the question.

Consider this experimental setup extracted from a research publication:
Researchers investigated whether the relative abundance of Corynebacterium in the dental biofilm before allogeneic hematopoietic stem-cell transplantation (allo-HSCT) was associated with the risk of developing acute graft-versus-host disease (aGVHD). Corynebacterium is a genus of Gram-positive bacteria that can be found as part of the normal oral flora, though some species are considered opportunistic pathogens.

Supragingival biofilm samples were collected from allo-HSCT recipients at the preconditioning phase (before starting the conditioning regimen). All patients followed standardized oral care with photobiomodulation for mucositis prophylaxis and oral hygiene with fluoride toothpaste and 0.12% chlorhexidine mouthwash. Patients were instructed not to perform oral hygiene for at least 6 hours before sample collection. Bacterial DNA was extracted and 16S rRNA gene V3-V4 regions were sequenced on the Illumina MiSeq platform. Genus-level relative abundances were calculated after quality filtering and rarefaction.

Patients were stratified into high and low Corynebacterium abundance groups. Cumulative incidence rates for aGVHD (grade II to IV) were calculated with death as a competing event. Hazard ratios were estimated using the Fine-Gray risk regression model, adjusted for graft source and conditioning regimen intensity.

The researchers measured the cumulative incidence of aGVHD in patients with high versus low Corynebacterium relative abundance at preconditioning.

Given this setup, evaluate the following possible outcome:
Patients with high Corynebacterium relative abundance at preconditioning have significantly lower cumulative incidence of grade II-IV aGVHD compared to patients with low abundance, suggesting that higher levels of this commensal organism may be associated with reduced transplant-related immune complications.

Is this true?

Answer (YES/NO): NO